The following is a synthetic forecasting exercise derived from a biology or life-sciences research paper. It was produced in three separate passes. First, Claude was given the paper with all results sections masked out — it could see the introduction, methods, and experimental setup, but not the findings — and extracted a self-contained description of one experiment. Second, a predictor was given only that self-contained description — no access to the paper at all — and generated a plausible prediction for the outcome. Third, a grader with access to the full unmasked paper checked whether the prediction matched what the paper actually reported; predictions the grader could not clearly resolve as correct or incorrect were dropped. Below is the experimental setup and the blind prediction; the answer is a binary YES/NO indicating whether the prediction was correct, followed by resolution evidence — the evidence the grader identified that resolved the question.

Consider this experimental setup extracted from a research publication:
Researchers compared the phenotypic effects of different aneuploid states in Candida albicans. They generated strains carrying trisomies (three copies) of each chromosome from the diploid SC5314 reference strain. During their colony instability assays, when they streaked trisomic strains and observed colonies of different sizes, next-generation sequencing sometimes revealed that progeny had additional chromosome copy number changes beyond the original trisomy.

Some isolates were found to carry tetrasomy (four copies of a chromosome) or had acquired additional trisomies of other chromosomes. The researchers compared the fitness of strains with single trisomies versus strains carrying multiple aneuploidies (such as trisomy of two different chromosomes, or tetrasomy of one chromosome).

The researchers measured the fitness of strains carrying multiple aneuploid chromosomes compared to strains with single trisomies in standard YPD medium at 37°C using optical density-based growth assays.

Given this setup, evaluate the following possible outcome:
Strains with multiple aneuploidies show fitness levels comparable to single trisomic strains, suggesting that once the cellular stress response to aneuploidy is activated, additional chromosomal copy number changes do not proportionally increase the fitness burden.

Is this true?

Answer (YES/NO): NO